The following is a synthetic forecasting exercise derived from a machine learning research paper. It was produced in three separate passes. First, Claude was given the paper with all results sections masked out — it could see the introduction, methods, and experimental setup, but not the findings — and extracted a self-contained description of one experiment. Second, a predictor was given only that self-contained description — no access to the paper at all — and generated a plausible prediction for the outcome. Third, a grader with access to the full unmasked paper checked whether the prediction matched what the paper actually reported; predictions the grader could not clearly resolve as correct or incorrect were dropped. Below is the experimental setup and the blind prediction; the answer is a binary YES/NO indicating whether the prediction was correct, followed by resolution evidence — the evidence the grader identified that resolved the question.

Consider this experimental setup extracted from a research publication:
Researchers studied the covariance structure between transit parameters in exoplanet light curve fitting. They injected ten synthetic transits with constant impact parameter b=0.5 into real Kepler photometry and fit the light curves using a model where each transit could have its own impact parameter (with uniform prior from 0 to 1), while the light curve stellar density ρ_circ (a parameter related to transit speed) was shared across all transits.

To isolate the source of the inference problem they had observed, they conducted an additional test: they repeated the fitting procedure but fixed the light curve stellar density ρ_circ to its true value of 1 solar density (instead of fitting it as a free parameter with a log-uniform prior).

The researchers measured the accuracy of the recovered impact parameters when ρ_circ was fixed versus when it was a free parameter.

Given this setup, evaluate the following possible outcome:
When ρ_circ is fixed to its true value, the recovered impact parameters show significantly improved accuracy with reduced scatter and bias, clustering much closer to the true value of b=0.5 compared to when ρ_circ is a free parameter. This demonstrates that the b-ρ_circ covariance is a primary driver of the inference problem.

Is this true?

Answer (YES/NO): YES